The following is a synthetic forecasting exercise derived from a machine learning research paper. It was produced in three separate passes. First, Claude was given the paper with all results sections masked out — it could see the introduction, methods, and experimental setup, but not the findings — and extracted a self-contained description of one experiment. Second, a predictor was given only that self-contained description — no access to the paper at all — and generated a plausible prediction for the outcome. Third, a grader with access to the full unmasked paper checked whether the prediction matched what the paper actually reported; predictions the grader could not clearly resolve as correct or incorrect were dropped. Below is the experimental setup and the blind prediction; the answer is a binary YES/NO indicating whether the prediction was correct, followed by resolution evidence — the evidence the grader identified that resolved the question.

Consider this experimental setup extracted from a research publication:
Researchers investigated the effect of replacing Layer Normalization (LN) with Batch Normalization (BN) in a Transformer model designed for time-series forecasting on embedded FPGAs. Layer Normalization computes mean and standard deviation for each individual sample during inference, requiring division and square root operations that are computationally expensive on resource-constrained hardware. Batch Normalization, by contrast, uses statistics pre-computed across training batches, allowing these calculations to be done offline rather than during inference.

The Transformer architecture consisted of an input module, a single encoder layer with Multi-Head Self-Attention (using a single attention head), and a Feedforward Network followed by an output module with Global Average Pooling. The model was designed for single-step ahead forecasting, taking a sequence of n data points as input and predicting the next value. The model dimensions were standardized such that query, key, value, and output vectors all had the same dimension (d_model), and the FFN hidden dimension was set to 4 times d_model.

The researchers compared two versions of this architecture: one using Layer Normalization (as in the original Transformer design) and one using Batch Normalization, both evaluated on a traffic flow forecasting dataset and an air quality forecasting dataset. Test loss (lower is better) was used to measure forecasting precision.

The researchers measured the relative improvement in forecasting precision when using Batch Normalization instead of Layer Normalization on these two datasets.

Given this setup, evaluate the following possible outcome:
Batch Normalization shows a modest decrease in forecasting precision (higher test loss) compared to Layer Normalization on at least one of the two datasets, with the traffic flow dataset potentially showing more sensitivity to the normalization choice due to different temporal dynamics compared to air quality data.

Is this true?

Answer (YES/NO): NO